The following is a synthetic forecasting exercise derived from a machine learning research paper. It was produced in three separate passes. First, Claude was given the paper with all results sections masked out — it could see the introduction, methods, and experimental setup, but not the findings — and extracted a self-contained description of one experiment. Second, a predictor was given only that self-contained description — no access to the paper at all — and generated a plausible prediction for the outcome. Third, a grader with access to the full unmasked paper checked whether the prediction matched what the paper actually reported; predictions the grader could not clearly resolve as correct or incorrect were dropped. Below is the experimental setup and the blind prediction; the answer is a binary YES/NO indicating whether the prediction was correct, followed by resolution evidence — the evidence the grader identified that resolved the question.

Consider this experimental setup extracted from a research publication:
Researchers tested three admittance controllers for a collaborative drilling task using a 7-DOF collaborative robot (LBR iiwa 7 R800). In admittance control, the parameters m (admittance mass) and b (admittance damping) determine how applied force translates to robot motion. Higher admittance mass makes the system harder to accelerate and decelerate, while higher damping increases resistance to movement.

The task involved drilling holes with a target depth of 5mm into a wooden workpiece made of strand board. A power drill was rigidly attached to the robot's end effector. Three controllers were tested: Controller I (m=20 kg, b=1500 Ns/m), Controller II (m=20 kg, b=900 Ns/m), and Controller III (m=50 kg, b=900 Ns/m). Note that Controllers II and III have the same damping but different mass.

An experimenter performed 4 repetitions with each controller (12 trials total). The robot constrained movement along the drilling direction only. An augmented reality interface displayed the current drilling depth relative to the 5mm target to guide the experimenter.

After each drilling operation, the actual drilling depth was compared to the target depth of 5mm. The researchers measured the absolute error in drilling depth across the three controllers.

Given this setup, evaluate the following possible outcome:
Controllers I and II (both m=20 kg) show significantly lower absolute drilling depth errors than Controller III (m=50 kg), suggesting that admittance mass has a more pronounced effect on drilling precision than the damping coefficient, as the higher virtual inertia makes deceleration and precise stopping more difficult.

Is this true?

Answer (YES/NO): YES